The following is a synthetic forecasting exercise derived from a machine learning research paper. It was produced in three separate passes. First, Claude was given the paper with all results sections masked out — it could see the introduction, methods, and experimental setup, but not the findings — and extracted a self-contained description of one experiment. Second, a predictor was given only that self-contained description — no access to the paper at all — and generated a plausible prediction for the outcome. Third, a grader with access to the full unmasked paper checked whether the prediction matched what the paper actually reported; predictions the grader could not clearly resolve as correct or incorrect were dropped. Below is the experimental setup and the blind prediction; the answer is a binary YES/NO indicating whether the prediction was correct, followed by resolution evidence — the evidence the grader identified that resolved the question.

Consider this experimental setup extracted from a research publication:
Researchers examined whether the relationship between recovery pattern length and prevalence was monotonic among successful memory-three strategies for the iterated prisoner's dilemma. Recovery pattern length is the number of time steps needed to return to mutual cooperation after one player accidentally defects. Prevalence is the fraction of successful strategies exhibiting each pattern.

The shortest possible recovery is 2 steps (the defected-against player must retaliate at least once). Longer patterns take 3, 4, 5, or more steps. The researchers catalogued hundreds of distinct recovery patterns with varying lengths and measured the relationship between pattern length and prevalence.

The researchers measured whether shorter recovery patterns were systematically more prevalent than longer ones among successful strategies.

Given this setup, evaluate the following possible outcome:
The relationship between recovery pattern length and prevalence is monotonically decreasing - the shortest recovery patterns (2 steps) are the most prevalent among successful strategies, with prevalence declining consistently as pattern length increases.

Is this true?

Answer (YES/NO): NO